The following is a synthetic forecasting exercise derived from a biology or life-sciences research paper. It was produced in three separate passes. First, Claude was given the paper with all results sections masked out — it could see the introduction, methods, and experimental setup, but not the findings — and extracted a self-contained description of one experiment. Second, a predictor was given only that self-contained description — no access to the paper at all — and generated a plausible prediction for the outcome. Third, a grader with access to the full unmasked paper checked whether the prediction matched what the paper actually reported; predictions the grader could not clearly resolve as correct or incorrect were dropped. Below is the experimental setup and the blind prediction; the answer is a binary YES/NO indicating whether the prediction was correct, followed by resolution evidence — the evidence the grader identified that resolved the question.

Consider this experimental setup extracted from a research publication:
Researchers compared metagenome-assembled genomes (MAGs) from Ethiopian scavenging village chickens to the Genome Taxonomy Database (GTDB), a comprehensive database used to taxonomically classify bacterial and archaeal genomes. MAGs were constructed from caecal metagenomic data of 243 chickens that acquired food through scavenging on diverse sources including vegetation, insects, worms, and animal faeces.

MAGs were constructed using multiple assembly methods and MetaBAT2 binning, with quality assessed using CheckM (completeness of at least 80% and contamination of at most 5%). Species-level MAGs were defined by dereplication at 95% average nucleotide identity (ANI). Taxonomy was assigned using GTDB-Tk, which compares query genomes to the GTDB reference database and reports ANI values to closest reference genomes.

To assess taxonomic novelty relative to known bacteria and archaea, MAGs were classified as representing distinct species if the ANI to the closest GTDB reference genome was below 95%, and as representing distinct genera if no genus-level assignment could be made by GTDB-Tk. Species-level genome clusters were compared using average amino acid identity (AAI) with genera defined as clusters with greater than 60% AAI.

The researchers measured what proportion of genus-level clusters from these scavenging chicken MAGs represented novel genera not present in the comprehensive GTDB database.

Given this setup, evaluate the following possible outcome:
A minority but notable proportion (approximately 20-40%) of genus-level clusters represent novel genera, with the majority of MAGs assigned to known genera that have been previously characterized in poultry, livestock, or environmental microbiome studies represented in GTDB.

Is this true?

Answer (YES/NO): YES